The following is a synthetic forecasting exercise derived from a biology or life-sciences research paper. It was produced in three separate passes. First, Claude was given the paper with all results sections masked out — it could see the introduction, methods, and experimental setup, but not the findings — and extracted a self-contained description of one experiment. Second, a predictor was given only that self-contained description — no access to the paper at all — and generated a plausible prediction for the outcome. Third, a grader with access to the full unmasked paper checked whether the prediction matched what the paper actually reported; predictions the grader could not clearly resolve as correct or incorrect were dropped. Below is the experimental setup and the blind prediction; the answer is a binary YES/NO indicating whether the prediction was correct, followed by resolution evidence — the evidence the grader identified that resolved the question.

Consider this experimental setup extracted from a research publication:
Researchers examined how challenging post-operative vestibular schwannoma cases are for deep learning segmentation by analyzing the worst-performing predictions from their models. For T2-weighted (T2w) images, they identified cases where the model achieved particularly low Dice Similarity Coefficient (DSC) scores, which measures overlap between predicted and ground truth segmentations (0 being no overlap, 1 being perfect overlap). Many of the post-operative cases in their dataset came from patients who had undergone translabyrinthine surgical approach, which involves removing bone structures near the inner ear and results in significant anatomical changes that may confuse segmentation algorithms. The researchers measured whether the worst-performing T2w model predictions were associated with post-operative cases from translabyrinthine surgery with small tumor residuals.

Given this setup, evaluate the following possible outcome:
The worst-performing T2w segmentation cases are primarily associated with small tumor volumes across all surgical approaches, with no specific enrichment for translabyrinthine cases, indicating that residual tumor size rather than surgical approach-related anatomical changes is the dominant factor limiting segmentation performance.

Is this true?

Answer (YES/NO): NO